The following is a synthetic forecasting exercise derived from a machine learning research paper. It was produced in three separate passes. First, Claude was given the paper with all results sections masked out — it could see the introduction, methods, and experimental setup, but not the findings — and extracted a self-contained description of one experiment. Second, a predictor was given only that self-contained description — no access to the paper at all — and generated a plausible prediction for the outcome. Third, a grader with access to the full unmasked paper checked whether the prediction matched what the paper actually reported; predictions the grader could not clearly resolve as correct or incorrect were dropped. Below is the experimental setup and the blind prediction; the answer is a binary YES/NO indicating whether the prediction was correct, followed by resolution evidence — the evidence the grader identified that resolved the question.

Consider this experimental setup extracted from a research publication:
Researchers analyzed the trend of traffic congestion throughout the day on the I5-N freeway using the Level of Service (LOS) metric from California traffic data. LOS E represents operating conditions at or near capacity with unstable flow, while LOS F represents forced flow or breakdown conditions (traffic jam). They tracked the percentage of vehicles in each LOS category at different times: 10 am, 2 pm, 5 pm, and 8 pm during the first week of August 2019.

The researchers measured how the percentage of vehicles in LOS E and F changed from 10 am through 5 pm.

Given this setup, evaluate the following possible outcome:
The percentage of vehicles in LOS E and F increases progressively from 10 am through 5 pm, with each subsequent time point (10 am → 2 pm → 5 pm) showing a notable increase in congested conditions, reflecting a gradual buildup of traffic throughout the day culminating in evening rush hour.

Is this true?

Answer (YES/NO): YES